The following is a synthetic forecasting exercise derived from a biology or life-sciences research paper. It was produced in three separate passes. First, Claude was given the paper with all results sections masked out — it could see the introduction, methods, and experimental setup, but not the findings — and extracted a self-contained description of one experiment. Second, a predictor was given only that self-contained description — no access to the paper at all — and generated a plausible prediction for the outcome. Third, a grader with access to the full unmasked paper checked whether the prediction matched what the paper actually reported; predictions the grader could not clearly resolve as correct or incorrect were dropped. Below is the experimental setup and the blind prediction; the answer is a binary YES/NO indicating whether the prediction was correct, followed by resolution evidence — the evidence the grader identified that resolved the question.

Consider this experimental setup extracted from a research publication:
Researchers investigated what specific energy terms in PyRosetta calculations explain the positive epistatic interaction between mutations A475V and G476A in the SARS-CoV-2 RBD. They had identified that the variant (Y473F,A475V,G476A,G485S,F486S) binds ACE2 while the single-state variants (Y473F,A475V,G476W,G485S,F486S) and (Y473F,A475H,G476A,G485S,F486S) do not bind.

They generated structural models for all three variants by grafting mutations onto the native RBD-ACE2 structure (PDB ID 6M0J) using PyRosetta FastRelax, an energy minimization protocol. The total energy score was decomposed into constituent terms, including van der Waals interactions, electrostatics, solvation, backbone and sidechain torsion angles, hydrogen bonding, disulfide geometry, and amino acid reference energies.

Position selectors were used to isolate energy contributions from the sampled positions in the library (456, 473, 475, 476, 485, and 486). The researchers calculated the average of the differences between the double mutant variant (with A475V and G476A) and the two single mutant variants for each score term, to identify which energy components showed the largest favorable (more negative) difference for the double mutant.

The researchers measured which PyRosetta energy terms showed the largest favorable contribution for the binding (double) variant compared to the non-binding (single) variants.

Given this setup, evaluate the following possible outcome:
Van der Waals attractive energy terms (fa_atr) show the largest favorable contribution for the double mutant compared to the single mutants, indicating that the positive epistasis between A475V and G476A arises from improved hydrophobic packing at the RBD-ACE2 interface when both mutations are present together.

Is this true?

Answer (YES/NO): NO